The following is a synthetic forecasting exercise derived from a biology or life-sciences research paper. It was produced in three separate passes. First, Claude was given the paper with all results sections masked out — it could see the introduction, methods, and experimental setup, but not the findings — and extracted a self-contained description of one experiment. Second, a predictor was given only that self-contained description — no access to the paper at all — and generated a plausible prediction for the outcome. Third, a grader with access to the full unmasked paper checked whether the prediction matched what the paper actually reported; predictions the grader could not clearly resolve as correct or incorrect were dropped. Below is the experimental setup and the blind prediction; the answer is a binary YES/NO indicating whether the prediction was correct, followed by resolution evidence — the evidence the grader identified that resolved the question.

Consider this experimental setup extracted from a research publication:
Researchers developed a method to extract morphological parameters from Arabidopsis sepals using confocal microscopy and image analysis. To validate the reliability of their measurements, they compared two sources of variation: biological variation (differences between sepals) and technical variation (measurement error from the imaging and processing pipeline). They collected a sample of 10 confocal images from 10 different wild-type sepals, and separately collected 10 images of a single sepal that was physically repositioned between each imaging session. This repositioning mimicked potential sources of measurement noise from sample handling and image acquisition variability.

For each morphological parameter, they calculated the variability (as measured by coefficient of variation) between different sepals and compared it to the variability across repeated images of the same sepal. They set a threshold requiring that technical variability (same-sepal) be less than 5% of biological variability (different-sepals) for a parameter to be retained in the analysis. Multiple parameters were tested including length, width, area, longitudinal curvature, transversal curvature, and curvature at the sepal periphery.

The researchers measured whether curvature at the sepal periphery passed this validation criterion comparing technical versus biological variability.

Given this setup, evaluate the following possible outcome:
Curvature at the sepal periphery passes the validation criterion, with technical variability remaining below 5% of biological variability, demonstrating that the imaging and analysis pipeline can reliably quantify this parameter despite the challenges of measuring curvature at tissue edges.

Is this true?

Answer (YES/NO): NO